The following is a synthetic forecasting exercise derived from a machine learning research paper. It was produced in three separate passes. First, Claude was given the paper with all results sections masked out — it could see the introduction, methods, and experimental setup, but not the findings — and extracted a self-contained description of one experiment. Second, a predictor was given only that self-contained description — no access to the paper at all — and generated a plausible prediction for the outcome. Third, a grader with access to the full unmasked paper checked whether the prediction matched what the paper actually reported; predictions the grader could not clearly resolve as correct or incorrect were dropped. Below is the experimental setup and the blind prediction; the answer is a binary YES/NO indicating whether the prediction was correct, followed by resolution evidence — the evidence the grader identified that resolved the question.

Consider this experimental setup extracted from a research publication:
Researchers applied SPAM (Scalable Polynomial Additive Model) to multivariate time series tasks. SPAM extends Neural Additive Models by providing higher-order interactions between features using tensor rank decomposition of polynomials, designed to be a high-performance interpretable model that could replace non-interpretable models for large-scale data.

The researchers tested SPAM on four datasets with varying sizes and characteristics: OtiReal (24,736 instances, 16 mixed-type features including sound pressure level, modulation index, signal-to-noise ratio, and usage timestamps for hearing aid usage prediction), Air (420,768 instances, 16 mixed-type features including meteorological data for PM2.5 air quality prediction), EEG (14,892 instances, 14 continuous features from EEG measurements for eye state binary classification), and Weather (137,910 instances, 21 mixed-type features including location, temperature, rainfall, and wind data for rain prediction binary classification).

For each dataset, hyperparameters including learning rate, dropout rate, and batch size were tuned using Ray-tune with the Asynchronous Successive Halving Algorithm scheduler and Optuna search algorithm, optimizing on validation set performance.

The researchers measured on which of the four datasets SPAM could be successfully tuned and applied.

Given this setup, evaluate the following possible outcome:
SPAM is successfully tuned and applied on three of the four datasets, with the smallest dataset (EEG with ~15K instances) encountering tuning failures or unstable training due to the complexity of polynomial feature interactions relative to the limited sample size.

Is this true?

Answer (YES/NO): NO